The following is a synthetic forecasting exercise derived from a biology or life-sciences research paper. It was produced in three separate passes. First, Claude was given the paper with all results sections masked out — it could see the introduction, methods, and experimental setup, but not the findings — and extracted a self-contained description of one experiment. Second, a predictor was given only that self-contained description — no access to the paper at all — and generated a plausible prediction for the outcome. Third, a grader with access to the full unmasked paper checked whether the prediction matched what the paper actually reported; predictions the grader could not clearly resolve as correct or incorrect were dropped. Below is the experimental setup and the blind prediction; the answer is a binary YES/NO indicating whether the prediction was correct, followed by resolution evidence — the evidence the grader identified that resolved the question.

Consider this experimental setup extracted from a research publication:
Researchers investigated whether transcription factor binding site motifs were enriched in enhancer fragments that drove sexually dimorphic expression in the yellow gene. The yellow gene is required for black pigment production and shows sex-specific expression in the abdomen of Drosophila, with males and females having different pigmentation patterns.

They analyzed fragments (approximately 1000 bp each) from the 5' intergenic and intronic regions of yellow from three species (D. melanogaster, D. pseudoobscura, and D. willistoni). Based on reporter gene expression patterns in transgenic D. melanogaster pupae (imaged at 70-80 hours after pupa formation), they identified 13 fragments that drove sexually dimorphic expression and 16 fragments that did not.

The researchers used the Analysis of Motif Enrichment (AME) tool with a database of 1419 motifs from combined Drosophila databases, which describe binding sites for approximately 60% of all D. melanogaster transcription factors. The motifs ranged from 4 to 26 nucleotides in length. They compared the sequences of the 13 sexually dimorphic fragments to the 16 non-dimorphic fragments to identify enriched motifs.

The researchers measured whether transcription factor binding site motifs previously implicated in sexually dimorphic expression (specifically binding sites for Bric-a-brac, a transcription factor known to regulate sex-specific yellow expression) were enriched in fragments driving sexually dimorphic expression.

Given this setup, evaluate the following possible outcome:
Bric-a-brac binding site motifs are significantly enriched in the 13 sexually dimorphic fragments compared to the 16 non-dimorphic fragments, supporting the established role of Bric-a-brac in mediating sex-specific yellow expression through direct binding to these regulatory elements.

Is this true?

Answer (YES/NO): NO